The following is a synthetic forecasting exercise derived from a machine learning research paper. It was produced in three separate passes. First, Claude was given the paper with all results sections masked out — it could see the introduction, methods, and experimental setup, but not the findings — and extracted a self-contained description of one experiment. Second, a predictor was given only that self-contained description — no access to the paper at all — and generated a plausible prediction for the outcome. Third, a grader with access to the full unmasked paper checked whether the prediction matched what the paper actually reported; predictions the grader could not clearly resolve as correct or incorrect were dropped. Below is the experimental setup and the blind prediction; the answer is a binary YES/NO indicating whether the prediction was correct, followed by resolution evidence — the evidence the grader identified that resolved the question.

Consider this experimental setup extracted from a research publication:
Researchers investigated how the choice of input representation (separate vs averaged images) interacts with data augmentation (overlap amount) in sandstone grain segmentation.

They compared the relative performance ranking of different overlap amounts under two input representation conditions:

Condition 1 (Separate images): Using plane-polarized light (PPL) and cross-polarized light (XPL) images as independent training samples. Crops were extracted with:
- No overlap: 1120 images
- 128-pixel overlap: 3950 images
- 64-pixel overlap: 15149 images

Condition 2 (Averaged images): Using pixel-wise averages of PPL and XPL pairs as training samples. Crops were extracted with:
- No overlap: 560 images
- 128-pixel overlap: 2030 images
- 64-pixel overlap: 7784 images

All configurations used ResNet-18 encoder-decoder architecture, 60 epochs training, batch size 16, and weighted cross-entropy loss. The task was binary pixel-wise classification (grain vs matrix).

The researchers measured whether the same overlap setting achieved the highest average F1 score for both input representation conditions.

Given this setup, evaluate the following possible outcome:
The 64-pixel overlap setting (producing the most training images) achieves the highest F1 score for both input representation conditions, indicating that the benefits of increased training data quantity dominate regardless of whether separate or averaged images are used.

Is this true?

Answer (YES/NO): NO